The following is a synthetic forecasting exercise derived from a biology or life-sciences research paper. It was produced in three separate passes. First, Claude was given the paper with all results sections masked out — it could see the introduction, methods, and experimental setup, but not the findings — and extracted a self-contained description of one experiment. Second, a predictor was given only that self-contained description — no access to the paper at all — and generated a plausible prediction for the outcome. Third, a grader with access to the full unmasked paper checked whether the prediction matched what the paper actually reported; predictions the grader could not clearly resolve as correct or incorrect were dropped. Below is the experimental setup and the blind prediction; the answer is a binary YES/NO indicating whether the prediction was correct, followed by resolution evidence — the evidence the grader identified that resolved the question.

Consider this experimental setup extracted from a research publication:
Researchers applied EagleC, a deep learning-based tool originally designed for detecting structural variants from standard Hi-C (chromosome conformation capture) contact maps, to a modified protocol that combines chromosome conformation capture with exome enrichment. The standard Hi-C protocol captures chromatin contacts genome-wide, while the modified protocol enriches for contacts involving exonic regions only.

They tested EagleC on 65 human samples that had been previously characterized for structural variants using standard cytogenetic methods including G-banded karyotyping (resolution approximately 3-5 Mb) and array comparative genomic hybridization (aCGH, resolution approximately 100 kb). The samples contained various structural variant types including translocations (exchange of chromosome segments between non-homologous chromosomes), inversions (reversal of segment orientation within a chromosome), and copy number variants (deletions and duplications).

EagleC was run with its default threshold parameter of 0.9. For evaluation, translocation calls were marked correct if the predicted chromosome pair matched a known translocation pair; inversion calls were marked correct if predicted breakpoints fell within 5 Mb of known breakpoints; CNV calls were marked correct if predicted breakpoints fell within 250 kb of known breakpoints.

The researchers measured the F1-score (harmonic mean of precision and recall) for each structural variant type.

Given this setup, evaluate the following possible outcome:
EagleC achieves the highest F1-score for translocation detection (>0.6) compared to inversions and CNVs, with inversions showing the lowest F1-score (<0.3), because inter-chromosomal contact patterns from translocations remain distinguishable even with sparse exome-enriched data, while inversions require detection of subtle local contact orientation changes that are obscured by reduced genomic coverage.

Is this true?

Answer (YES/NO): NO